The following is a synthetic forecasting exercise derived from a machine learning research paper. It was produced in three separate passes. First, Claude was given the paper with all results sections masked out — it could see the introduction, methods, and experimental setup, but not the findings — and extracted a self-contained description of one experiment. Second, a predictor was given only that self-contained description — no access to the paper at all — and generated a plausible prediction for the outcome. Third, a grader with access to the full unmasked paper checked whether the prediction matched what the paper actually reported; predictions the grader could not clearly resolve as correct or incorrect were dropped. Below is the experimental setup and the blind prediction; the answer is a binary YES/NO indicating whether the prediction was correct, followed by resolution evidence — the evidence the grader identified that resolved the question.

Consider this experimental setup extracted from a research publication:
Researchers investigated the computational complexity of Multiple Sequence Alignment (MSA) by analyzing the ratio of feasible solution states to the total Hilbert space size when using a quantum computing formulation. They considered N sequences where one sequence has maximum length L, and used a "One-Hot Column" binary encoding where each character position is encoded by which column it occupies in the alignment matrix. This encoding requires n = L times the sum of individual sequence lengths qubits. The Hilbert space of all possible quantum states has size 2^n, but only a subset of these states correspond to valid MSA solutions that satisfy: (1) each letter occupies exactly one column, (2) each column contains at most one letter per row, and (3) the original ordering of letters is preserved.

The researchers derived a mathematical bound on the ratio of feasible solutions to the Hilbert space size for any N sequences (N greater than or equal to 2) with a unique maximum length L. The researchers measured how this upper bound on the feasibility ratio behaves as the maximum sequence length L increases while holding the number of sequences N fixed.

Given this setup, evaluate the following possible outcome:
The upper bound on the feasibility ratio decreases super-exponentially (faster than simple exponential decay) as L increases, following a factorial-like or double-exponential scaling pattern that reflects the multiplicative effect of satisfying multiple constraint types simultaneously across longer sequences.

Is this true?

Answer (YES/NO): YES